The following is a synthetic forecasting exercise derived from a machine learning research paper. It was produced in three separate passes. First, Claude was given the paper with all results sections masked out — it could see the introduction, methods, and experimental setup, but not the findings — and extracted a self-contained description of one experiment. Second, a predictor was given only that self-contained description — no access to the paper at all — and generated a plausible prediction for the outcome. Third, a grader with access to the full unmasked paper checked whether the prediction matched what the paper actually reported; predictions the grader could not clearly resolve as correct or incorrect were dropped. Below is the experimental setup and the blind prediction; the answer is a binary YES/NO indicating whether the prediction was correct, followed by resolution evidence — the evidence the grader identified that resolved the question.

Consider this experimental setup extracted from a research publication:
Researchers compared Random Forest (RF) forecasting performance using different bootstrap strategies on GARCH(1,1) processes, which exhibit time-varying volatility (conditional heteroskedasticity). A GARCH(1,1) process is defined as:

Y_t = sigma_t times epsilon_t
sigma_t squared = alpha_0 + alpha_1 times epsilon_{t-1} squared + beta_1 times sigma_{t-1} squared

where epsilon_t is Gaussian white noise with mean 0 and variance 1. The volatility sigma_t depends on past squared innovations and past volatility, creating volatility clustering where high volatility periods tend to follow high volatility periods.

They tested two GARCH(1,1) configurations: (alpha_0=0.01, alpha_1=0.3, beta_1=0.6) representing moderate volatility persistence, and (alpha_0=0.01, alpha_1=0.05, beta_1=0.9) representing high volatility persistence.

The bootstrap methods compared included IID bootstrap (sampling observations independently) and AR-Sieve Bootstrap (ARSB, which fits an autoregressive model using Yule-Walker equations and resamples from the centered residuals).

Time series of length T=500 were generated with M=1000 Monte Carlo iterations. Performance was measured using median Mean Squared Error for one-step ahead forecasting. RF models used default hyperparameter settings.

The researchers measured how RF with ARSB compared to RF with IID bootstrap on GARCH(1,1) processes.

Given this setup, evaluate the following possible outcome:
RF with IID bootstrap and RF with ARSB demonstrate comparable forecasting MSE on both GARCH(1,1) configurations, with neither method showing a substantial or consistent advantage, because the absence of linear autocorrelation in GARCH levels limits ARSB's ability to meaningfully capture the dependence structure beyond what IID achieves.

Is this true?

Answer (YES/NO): NO